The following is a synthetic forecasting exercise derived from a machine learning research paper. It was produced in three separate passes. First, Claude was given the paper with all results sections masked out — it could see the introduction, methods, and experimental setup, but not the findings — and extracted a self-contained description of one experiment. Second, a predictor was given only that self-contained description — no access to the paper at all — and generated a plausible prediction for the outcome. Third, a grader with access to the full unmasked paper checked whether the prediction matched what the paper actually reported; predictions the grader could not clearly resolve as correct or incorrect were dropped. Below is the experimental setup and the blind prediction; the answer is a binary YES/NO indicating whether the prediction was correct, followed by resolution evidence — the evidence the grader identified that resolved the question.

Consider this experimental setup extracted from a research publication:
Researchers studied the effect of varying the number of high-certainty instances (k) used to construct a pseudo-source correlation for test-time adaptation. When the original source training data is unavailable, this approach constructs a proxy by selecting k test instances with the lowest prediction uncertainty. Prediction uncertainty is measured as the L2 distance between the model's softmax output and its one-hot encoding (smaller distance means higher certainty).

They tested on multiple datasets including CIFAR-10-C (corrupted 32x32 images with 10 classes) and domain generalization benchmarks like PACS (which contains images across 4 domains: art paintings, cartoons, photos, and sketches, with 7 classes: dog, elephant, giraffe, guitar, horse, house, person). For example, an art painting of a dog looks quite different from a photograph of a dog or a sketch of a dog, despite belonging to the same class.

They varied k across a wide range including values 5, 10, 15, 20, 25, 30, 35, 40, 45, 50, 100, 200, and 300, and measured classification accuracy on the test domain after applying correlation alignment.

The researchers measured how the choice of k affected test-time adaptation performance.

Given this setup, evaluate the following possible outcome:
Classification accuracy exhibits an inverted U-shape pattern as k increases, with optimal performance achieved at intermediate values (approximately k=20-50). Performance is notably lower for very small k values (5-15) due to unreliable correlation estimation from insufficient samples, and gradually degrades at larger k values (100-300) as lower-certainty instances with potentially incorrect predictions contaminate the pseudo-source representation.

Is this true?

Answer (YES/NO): NO